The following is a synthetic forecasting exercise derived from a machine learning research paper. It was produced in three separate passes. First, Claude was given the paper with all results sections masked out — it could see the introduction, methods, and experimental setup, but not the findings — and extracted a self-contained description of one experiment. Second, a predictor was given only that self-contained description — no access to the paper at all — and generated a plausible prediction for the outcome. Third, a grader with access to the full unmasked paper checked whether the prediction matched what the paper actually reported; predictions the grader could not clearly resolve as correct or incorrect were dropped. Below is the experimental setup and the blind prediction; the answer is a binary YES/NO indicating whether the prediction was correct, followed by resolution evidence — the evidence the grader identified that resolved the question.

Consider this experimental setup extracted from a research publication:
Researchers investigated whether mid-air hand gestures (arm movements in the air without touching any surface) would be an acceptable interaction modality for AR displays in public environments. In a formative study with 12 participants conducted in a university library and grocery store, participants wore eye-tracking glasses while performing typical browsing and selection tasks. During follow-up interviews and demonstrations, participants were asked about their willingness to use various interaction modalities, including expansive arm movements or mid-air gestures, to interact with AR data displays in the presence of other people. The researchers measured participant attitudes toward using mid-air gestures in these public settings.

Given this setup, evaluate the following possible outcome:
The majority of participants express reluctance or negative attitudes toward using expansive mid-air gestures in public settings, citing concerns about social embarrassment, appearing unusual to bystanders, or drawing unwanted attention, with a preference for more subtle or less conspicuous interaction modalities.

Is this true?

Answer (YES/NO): YES